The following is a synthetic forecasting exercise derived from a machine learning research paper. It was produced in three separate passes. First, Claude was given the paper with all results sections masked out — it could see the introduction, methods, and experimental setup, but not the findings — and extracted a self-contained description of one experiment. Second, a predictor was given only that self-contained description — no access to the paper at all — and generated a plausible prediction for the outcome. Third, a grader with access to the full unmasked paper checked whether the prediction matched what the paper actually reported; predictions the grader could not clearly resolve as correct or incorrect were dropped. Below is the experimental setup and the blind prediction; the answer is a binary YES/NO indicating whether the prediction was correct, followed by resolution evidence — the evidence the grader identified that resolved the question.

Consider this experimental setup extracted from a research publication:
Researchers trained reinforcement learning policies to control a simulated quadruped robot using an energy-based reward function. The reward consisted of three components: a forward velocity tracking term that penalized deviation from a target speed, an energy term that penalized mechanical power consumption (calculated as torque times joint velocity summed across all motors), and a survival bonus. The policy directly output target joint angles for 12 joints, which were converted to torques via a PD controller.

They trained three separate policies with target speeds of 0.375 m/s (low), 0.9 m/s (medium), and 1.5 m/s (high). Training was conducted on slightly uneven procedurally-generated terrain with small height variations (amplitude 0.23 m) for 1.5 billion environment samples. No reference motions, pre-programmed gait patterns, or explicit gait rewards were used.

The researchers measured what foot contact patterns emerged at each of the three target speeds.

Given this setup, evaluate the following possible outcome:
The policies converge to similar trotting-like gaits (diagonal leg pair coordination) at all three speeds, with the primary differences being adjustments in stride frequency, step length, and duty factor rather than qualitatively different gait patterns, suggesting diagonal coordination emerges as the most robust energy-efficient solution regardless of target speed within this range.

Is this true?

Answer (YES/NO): NO